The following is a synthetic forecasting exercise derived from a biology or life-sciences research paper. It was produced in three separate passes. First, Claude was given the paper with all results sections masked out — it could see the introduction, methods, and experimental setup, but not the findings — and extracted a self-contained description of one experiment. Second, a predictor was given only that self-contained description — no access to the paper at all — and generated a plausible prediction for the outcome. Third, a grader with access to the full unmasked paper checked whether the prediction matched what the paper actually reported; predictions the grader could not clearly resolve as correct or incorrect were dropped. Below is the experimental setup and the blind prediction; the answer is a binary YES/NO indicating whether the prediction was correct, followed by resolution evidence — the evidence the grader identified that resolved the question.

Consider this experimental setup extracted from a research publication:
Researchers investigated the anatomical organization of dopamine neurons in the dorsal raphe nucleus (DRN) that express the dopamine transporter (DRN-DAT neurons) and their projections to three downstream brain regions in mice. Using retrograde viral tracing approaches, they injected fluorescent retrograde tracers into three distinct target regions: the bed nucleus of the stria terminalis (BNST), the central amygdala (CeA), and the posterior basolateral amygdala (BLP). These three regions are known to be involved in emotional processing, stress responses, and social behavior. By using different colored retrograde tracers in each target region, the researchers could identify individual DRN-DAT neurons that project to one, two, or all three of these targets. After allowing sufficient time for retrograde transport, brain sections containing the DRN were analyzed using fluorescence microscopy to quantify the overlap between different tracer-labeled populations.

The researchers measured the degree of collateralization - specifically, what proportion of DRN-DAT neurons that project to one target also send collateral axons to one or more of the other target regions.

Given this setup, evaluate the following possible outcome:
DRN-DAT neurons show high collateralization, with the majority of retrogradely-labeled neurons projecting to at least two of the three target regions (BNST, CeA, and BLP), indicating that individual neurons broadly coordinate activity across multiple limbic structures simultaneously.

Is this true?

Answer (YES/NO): NO